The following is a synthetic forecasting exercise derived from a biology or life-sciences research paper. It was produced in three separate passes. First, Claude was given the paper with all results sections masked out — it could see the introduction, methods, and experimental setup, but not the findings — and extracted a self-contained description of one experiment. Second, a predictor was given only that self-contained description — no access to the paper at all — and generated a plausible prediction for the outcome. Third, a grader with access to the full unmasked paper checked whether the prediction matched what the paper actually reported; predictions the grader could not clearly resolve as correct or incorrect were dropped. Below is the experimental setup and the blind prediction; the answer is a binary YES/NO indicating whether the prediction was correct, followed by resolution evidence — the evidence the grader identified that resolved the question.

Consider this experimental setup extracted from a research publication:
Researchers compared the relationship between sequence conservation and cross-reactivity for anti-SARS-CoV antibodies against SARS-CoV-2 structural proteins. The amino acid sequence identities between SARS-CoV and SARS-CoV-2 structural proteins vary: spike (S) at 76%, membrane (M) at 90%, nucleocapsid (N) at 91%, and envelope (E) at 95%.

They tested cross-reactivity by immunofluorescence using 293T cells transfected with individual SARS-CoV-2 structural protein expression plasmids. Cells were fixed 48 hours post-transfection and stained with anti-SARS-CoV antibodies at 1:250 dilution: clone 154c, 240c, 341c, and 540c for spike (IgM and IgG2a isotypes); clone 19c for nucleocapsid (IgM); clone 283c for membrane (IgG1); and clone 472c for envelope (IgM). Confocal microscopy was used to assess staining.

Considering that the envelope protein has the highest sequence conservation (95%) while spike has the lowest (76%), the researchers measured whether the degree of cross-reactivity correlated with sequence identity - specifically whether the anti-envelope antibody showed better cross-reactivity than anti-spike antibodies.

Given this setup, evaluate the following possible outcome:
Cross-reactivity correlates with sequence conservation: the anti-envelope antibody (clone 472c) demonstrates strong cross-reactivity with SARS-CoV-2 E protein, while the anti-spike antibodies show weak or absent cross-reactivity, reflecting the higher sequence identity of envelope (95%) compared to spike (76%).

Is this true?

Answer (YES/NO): NO